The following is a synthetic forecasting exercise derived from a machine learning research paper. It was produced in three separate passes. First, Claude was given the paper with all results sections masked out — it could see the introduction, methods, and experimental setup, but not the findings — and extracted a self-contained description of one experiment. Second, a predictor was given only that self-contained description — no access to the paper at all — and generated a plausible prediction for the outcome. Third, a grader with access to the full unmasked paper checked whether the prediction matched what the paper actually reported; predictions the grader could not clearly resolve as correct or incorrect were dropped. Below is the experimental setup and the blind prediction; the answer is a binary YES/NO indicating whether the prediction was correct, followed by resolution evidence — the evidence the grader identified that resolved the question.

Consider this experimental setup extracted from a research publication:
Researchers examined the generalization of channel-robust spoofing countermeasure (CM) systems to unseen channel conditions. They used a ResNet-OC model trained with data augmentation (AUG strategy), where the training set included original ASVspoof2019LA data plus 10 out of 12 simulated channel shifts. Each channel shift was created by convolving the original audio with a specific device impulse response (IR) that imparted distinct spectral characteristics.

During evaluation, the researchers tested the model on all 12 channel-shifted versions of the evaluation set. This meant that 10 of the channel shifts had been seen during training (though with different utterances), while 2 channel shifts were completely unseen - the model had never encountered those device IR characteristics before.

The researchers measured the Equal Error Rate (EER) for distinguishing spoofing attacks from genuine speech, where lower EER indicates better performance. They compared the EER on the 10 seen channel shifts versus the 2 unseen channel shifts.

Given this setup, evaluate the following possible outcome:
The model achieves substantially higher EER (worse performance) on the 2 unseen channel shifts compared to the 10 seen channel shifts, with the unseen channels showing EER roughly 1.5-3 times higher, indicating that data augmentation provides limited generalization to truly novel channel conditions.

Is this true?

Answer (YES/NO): NO